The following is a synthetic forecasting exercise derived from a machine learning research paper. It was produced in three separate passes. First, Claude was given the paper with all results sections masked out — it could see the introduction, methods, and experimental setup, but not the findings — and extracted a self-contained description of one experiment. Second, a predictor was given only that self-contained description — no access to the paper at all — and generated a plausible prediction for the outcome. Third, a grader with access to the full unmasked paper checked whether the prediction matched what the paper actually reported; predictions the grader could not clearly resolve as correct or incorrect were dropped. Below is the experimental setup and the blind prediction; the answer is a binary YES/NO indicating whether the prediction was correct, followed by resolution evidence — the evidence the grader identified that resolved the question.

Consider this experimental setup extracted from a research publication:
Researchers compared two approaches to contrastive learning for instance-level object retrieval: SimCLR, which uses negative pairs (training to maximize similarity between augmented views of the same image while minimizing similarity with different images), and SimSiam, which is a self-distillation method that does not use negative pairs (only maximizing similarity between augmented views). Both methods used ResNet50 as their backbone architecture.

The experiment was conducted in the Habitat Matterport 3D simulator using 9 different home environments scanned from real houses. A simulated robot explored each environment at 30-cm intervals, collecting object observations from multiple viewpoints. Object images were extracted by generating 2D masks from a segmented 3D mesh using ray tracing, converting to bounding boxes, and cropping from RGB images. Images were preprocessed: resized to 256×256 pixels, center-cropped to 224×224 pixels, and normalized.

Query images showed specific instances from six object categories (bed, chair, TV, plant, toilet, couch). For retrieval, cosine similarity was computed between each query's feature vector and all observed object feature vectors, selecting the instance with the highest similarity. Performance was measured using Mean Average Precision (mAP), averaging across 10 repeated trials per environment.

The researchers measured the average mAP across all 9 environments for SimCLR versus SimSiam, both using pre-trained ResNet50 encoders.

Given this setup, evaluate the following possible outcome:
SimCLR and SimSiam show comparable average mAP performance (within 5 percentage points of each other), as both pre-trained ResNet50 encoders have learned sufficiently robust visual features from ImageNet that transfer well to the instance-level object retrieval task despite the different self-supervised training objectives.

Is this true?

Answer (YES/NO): YES